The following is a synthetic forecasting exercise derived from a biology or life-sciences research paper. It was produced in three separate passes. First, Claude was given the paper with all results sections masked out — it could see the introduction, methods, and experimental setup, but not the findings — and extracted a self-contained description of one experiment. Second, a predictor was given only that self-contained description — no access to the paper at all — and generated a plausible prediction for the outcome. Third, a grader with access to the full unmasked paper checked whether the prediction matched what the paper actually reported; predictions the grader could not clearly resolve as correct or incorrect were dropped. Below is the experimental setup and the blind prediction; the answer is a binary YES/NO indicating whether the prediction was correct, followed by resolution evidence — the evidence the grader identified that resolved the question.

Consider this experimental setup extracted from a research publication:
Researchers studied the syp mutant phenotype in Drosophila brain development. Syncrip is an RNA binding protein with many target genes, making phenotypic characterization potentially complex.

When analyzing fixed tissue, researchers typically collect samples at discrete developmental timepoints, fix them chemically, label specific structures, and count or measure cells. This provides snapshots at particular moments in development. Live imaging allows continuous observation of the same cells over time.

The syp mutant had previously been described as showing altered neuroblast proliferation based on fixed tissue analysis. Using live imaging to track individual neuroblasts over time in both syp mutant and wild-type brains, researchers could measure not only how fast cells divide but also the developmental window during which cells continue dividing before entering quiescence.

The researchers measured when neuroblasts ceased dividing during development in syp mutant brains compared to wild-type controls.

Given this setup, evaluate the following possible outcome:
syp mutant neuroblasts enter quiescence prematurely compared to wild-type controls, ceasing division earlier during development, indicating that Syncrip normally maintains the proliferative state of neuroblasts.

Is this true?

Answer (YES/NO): NO